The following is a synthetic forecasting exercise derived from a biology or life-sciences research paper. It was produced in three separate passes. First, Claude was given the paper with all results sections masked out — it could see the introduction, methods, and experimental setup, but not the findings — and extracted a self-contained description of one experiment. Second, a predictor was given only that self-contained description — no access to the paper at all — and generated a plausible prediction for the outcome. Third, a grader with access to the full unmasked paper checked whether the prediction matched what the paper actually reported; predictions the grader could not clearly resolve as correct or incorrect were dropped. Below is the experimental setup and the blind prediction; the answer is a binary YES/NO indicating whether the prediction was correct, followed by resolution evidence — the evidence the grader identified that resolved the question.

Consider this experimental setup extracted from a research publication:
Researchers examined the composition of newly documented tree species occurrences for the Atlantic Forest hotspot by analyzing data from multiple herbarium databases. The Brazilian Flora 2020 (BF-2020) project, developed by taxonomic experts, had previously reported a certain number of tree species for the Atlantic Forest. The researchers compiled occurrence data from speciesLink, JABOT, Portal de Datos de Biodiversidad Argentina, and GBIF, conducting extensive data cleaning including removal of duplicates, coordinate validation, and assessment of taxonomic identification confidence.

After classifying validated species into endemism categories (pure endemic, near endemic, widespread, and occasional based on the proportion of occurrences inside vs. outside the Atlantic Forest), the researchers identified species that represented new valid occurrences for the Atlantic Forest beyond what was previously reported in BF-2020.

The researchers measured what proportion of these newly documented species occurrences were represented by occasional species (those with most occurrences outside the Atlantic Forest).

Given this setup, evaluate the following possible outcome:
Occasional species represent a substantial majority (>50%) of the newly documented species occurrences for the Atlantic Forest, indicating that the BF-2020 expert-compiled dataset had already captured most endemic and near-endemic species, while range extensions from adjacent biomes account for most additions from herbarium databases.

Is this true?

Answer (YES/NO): NO